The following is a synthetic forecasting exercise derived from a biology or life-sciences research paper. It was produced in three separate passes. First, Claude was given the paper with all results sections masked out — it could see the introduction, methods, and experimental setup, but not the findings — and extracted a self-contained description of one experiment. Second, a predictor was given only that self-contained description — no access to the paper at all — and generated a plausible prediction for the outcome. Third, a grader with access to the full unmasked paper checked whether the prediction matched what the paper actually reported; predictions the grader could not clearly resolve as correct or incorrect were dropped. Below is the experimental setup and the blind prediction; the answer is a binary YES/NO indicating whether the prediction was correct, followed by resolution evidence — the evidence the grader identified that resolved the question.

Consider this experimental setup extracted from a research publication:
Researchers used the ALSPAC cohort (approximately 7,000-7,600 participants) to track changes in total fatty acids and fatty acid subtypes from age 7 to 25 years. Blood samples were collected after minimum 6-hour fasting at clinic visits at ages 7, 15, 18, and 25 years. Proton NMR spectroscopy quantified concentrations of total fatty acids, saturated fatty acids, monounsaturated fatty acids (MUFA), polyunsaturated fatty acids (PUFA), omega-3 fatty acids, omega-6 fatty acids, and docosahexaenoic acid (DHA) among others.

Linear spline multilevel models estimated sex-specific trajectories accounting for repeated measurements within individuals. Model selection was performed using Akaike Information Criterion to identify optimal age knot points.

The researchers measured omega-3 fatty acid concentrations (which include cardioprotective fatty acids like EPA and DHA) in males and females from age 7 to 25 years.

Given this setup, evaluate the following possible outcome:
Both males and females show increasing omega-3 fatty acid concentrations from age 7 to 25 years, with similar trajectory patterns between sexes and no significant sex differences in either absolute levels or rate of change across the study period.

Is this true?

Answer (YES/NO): NO